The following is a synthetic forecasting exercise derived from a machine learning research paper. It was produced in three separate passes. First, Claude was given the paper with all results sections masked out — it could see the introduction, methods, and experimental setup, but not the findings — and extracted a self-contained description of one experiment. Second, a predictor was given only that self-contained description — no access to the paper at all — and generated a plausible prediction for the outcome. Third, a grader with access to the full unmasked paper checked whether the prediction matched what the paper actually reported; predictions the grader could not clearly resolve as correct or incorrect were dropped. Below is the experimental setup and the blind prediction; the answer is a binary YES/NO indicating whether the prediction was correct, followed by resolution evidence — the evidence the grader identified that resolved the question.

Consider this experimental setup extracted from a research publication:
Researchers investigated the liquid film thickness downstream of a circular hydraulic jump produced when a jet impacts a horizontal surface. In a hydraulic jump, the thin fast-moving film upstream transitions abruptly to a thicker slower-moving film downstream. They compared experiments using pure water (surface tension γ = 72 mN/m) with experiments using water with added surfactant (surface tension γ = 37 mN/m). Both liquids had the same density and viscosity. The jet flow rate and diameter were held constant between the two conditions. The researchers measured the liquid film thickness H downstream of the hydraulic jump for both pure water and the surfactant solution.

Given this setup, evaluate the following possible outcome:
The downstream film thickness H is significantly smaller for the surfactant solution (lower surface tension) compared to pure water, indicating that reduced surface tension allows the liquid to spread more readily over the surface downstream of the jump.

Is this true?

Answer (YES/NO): YES